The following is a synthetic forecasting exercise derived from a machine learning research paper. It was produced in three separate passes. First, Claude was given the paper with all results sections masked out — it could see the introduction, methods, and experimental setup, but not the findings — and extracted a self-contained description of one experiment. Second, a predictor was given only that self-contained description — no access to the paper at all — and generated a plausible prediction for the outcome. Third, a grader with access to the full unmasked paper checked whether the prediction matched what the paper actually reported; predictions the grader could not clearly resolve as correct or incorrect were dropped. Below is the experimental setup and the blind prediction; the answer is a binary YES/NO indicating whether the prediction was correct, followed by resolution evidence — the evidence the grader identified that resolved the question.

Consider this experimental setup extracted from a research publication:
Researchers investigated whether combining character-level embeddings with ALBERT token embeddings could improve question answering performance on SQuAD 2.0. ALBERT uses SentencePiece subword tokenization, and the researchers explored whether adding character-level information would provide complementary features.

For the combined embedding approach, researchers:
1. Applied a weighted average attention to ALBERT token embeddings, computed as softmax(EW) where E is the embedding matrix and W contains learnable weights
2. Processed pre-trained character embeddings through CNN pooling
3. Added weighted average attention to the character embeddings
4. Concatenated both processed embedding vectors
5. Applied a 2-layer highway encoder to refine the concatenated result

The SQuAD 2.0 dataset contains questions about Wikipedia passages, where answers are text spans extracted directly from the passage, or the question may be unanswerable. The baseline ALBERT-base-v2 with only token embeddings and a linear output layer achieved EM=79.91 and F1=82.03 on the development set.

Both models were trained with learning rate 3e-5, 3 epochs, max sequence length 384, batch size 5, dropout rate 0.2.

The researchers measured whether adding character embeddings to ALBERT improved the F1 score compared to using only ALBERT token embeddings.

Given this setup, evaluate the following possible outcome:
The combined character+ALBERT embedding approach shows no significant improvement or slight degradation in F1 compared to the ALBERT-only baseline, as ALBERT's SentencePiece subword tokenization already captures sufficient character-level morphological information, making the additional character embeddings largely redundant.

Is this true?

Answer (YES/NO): YES